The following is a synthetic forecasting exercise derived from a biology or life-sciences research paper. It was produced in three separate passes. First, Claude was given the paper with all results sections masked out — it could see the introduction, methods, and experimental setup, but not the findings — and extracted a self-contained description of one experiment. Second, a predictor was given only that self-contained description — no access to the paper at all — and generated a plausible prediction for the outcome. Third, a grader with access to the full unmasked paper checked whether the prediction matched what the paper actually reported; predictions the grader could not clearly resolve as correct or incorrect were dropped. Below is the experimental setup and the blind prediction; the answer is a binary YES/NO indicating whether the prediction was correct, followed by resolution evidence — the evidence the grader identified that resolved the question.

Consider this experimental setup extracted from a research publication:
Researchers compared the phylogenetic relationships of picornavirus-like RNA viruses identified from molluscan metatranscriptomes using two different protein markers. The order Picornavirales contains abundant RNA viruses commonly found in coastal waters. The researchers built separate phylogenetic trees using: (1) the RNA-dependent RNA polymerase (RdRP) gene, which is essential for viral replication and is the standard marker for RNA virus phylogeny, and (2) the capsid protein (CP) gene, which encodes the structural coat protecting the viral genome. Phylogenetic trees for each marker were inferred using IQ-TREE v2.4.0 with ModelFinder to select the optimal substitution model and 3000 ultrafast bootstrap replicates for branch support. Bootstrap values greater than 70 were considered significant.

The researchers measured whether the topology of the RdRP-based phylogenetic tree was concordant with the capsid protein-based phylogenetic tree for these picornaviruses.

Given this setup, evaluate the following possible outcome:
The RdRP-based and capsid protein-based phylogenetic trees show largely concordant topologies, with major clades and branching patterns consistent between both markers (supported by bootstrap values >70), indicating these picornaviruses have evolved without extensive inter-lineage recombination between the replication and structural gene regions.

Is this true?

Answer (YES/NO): NO